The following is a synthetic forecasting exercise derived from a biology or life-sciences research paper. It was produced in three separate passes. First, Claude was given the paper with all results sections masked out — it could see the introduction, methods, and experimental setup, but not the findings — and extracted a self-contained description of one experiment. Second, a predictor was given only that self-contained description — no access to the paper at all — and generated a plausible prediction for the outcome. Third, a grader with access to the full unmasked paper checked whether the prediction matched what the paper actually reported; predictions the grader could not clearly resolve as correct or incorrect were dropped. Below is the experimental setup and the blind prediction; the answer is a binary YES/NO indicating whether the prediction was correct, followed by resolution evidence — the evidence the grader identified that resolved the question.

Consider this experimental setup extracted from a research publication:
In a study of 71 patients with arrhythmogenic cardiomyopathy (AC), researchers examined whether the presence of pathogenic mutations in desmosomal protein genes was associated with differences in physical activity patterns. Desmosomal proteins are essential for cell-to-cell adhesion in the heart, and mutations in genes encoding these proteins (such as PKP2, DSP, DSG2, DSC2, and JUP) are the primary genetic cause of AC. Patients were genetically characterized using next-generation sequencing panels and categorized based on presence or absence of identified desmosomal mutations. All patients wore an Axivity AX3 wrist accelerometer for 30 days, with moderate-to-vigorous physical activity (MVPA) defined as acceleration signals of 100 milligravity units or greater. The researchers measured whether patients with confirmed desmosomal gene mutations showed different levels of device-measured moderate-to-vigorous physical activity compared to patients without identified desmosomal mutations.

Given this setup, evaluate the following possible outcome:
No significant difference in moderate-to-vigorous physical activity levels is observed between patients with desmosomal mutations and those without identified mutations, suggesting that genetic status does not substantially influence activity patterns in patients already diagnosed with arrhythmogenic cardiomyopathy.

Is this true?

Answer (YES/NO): YES